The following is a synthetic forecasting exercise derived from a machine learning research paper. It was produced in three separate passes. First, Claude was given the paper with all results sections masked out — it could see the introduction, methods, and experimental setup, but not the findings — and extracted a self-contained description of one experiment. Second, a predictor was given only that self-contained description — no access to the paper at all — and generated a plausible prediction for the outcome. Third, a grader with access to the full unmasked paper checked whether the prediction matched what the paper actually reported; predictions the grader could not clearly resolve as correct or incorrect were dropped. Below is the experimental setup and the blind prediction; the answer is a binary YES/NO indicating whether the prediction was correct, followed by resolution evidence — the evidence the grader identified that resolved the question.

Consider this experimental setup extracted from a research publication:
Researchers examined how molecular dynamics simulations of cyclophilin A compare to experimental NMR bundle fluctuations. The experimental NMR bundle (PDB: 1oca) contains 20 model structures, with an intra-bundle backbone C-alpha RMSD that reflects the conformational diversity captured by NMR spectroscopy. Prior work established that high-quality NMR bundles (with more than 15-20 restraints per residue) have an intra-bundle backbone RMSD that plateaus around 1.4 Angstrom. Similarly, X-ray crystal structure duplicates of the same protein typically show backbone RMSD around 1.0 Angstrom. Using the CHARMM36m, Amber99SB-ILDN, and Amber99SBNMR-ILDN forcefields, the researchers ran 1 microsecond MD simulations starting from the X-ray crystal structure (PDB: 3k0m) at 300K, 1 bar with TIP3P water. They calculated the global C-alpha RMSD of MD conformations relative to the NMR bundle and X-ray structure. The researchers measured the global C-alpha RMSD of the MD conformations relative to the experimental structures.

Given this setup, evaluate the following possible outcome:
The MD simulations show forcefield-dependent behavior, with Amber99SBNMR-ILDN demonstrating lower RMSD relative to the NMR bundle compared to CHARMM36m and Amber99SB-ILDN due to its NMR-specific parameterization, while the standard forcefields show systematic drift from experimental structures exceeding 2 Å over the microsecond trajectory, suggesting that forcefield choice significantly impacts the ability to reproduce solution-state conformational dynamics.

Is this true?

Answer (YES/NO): NO